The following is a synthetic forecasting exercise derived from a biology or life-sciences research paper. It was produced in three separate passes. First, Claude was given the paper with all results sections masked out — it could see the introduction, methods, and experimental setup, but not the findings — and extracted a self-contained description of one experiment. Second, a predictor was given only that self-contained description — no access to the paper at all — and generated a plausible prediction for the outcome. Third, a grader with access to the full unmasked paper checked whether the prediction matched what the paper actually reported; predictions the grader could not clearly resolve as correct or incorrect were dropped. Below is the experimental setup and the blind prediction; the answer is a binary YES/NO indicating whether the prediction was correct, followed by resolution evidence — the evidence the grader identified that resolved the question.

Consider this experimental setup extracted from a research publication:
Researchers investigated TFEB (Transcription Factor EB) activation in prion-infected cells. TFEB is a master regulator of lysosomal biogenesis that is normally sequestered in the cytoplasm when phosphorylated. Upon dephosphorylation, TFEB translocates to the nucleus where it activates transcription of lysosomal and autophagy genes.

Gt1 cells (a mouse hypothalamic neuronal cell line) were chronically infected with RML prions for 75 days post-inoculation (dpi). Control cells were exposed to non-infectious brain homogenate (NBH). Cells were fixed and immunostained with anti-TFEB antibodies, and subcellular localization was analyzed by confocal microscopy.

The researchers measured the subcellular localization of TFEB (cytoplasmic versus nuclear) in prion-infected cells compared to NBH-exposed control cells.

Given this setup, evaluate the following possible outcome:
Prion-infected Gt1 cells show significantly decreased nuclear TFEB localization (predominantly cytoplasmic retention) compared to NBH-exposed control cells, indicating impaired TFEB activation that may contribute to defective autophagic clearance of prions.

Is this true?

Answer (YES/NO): NO